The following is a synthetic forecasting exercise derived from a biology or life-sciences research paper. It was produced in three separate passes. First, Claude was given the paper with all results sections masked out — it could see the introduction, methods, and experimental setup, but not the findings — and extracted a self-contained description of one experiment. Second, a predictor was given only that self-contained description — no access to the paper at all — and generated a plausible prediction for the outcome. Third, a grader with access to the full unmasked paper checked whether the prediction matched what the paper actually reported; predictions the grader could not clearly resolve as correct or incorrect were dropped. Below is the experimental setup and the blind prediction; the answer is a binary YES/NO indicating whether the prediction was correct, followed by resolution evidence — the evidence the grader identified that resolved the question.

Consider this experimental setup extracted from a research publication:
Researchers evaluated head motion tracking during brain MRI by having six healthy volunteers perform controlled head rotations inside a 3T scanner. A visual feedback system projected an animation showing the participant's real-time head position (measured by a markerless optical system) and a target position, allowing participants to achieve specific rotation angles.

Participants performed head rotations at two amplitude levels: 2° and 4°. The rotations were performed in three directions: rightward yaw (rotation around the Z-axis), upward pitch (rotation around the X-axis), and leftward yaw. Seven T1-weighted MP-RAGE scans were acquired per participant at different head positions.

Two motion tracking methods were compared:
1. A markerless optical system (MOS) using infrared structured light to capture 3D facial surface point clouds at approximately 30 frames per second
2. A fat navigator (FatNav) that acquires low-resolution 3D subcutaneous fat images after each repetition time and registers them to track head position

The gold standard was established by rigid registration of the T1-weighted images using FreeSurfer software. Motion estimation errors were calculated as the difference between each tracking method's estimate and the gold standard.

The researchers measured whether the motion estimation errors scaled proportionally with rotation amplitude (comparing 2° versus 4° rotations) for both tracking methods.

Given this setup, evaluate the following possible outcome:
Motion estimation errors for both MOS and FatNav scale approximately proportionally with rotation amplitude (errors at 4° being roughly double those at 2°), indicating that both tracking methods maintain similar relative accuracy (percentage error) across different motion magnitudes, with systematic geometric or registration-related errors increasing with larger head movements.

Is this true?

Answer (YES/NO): NO